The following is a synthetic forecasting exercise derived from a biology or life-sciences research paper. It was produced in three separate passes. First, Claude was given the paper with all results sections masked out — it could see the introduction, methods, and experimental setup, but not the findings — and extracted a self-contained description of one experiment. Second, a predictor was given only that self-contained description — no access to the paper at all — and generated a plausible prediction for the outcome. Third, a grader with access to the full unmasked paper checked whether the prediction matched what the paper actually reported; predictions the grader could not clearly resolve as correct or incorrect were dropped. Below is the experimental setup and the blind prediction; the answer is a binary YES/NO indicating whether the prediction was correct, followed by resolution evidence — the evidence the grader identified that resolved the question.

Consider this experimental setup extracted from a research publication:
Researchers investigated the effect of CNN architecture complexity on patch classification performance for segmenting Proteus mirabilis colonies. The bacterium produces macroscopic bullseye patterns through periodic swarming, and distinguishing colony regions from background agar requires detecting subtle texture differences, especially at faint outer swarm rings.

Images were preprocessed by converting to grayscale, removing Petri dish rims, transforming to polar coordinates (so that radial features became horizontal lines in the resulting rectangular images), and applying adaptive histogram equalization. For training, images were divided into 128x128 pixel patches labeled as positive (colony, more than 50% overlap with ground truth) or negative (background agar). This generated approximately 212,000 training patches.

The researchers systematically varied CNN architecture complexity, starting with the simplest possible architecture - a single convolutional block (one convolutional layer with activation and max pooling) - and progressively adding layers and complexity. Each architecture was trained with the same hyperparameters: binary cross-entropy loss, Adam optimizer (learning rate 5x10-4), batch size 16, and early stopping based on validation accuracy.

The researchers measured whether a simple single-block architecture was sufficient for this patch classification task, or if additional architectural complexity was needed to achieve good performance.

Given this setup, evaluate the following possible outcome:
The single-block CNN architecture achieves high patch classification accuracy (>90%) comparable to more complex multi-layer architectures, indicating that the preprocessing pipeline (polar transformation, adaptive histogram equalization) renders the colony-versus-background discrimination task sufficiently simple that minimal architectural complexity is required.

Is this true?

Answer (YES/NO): NO